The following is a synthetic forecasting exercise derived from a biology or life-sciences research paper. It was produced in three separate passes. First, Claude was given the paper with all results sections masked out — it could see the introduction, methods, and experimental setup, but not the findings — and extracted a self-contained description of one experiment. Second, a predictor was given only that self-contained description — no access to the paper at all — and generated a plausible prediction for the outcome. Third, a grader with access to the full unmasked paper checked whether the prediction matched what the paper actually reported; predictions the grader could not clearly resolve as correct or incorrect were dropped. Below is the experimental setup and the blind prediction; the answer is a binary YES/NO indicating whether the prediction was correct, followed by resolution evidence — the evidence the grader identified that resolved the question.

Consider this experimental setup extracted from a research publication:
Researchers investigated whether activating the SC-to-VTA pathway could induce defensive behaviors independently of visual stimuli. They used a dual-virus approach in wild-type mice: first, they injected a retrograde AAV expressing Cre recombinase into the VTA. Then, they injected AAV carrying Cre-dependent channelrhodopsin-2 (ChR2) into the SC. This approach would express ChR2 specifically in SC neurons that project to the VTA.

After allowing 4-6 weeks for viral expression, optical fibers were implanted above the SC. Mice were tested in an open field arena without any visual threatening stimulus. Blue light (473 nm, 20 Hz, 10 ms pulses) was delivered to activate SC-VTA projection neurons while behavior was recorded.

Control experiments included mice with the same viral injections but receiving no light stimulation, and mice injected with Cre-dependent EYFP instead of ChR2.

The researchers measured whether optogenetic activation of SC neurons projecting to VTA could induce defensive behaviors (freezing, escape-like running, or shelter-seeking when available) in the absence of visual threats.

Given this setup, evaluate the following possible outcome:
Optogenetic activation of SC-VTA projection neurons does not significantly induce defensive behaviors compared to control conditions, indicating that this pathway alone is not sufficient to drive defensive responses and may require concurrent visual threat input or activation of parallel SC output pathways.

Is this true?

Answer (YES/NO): NO